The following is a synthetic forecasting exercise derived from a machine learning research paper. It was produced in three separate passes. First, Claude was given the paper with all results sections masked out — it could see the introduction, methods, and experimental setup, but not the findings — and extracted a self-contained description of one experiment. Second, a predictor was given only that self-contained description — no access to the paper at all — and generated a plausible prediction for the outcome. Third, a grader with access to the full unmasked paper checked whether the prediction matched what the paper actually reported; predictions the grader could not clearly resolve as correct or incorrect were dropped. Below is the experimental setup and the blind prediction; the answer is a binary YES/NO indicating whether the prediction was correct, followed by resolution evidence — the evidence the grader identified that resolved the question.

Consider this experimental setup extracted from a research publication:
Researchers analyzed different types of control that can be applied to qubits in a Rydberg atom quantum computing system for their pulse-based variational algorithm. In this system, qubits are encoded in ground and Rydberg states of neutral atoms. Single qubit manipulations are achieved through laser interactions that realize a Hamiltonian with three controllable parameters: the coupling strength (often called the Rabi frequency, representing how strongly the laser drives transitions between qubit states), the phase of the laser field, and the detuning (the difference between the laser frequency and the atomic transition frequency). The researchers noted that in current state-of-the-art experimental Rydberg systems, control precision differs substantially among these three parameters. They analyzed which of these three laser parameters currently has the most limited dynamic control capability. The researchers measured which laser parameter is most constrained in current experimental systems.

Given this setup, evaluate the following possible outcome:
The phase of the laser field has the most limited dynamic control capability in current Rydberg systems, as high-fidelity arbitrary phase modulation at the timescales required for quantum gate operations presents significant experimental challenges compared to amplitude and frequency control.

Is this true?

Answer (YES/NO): YES